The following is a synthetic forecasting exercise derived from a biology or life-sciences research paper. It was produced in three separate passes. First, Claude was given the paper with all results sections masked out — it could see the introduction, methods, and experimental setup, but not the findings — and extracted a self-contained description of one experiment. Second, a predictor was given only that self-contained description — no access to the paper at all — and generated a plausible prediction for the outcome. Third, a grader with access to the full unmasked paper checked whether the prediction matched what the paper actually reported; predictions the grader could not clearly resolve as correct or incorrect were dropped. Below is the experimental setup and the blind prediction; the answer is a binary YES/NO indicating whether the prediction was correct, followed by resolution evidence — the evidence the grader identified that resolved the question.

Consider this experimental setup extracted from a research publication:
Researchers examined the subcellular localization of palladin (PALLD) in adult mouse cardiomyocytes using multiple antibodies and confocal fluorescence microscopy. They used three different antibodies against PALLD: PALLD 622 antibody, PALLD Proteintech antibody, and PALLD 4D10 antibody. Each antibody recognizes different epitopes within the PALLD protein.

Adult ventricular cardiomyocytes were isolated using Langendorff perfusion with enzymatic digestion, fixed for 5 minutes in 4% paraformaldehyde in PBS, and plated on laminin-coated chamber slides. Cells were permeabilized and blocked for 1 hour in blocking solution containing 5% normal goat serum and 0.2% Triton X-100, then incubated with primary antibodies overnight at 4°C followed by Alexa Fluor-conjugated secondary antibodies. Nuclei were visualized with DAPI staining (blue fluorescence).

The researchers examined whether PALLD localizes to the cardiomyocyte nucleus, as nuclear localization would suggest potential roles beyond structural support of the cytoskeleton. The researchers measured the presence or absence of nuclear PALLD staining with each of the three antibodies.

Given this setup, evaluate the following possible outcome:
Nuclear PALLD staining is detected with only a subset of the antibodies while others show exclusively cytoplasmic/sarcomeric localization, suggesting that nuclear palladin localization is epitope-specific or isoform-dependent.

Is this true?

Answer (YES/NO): YES